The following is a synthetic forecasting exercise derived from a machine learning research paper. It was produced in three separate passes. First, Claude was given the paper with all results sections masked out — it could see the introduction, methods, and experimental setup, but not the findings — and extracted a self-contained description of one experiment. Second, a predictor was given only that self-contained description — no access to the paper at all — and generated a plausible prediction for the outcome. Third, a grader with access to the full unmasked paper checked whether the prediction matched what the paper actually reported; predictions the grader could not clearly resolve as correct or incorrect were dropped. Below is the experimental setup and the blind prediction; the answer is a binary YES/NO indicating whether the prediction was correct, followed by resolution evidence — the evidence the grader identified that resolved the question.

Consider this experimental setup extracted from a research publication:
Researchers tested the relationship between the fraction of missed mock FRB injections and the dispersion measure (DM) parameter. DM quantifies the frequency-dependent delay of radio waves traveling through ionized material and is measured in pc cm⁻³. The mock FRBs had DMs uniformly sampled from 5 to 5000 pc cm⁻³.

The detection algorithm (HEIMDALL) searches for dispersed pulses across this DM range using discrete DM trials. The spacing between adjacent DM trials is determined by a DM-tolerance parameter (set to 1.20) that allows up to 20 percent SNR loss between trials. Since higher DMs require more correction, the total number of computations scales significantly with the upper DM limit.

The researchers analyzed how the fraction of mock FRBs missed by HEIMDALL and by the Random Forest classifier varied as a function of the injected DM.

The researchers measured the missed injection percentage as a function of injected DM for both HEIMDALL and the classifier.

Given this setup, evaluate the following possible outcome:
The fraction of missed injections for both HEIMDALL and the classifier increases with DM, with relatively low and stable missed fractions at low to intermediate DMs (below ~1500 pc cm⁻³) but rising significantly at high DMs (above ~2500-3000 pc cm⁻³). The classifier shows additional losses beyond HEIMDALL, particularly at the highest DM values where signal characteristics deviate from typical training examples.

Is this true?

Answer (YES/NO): NO